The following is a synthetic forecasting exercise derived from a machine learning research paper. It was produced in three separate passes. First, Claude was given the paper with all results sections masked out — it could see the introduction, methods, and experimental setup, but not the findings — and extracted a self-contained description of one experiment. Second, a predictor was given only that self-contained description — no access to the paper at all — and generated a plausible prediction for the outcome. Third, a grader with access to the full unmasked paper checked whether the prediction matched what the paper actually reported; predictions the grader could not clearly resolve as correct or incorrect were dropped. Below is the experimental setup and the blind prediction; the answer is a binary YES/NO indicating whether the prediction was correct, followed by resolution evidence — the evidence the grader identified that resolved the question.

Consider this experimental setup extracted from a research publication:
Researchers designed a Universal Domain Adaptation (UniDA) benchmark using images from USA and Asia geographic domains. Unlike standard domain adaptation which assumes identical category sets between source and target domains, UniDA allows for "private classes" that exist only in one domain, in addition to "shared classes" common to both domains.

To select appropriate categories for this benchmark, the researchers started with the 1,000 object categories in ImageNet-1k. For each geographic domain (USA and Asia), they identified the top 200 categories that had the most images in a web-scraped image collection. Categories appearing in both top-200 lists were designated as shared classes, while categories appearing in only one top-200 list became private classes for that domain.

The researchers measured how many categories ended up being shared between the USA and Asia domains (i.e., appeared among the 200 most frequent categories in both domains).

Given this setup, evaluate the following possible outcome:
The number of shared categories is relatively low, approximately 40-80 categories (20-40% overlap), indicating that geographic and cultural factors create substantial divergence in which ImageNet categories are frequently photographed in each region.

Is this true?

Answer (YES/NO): YES